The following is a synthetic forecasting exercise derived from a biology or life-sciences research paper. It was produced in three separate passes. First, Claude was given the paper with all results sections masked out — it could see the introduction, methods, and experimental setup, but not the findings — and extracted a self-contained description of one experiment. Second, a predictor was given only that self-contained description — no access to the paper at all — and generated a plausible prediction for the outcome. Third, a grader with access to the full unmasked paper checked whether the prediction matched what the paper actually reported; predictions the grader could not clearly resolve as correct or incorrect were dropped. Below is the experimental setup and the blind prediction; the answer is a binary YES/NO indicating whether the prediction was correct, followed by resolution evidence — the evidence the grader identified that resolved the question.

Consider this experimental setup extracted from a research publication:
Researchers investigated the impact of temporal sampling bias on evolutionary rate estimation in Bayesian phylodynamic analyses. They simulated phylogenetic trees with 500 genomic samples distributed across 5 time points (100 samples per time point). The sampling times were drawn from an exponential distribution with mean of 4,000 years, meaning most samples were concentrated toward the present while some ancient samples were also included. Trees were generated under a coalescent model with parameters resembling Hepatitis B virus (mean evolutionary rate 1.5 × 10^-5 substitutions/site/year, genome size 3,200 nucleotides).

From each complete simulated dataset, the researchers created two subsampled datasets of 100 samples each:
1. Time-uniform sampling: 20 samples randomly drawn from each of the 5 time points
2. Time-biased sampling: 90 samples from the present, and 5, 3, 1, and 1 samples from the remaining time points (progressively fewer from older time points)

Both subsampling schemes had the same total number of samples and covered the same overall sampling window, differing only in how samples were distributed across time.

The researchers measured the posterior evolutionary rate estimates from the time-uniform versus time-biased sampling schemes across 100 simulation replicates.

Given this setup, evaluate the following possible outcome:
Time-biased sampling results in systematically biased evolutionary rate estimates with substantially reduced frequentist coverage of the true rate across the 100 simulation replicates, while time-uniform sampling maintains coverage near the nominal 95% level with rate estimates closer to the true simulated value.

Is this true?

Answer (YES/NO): NO